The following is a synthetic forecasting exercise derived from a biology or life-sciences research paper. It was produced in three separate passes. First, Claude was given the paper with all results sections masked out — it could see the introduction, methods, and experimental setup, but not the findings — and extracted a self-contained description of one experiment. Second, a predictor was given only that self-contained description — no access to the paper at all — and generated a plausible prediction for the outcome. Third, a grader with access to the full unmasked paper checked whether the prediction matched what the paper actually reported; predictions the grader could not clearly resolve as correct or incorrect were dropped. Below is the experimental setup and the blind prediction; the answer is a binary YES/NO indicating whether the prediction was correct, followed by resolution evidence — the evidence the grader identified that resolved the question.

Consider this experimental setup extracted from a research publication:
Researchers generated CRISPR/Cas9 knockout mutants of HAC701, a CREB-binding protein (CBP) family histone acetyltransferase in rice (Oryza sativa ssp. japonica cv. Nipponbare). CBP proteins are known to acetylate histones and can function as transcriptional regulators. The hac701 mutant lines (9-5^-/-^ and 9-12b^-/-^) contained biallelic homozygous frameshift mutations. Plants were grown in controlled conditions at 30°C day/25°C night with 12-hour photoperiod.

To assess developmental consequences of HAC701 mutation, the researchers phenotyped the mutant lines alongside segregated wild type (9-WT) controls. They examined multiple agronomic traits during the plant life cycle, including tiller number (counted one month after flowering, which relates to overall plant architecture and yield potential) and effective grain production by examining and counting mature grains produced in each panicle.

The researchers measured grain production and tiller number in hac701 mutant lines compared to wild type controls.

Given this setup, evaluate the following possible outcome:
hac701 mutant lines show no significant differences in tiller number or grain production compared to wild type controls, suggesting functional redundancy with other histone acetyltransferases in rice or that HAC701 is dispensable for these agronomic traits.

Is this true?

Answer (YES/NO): YES